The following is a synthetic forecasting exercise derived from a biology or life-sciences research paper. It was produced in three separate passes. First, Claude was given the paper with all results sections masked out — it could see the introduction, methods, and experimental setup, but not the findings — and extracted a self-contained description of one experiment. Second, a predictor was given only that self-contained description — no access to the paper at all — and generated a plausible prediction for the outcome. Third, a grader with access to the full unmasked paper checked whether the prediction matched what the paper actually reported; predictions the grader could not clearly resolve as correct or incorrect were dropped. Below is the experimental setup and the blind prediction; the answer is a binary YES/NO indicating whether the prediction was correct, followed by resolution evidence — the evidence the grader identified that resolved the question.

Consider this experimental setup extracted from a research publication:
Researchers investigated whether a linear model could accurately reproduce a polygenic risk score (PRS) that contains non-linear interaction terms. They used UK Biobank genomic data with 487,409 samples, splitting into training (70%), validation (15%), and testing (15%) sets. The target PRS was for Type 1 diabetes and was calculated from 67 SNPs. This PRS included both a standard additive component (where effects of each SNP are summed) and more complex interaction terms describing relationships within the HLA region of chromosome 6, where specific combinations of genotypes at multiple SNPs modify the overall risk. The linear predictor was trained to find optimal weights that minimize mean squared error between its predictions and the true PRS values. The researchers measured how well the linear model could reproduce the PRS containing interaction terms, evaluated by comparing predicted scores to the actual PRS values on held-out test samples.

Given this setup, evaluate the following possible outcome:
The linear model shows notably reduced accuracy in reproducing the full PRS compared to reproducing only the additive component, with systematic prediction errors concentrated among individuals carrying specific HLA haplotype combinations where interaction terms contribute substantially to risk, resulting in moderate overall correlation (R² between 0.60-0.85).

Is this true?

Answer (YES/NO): NO